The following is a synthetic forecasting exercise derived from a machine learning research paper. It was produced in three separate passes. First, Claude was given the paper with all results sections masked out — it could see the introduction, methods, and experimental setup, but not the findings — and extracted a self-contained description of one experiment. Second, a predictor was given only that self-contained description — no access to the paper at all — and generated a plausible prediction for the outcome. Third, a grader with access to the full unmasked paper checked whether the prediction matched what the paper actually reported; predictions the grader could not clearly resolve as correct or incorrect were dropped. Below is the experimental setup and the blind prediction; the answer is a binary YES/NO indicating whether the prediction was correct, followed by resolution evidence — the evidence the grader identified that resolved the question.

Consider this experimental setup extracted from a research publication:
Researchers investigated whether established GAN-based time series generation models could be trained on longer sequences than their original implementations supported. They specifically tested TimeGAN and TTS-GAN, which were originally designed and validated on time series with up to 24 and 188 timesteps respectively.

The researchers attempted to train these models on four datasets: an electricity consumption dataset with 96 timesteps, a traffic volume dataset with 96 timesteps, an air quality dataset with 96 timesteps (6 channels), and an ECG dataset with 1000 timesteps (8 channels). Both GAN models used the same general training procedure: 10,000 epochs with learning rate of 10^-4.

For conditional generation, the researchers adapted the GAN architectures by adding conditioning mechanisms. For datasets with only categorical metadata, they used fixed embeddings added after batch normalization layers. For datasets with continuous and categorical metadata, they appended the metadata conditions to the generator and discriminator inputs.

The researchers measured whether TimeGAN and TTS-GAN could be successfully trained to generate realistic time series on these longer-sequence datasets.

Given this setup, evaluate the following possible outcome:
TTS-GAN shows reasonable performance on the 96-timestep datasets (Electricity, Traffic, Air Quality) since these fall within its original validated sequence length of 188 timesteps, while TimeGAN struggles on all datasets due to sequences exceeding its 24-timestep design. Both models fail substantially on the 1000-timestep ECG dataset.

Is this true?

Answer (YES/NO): NO